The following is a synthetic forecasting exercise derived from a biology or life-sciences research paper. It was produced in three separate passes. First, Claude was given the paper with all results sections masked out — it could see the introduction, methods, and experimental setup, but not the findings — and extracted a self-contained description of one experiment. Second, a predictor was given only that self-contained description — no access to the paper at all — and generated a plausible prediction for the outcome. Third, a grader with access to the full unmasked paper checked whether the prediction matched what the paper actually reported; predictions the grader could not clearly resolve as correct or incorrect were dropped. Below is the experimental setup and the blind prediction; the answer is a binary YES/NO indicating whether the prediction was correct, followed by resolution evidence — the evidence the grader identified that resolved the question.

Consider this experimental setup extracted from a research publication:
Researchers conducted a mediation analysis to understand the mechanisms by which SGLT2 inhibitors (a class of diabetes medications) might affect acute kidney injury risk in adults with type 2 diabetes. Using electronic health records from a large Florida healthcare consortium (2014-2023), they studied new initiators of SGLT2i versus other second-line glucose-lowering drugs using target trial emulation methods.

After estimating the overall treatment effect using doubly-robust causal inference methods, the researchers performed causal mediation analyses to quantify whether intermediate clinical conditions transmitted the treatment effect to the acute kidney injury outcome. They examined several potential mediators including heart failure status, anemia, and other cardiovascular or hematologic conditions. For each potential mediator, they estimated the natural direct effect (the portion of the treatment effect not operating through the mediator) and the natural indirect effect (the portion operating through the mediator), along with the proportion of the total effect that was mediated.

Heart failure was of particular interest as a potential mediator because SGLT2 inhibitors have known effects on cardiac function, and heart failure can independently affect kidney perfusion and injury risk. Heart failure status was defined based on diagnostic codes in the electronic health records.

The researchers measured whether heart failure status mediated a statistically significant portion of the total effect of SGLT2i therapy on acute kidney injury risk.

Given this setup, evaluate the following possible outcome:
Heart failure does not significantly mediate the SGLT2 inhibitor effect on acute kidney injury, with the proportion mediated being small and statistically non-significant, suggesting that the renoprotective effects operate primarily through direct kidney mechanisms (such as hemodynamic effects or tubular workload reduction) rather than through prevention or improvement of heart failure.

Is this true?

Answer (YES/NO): NO